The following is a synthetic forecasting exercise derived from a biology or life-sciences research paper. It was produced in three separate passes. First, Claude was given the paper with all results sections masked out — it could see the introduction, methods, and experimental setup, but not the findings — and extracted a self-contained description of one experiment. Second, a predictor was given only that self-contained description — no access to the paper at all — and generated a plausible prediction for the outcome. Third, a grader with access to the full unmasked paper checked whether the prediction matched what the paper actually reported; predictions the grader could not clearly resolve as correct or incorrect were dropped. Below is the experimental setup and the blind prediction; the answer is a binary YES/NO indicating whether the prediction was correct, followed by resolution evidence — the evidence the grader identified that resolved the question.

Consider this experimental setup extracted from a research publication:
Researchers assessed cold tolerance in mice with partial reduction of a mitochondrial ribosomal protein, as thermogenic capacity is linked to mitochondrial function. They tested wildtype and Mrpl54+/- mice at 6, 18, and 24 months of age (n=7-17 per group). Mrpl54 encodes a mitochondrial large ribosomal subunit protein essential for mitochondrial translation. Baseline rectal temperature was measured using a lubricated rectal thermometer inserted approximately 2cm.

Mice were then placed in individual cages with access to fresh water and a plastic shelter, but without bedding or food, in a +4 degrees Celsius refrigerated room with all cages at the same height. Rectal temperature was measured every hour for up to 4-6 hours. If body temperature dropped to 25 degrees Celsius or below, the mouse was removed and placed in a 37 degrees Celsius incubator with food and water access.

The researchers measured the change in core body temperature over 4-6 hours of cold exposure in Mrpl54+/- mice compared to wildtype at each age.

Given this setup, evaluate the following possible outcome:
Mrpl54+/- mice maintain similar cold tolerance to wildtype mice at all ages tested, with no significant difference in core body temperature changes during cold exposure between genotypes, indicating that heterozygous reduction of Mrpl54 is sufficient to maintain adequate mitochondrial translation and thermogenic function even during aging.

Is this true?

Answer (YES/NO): YES